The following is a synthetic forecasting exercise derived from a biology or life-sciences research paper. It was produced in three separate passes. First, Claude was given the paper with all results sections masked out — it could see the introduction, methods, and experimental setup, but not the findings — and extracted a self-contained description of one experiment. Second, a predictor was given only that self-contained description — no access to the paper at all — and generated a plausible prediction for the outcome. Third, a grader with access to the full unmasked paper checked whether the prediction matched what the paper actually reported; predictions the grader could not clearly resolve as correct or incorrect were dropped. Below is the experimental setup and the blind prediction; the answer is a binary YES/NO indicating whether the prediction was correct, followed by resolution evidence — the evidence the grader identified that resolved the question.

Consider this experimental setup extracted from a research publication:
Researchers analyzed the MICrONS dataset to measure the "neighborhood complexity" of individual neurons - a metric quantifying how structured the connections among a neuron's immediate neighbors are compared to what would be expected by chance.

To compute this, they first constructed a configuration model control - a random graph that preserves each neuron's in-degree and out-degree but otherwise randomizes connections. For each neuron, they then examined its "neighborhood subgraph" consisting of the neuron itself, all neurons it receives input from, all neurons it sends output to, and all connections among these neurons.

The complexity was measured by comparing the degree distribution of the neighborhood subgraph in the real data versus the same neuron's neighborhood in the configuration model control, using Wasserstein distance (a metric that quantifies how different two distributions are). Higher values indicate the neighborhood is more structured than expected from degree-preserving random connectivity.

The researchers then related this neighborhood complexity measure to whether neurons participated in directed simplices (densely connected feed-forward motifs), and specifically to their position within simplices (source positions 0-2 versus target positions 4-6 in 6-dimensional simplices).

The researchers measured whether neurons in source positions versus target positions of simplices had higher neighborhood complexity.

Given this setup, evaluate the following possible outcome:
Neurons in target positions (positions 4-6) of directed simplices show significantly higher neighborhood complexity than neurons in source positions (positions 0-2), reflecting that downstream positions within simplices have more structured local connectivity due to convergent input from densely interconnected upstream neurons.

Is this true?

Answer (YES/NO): NO